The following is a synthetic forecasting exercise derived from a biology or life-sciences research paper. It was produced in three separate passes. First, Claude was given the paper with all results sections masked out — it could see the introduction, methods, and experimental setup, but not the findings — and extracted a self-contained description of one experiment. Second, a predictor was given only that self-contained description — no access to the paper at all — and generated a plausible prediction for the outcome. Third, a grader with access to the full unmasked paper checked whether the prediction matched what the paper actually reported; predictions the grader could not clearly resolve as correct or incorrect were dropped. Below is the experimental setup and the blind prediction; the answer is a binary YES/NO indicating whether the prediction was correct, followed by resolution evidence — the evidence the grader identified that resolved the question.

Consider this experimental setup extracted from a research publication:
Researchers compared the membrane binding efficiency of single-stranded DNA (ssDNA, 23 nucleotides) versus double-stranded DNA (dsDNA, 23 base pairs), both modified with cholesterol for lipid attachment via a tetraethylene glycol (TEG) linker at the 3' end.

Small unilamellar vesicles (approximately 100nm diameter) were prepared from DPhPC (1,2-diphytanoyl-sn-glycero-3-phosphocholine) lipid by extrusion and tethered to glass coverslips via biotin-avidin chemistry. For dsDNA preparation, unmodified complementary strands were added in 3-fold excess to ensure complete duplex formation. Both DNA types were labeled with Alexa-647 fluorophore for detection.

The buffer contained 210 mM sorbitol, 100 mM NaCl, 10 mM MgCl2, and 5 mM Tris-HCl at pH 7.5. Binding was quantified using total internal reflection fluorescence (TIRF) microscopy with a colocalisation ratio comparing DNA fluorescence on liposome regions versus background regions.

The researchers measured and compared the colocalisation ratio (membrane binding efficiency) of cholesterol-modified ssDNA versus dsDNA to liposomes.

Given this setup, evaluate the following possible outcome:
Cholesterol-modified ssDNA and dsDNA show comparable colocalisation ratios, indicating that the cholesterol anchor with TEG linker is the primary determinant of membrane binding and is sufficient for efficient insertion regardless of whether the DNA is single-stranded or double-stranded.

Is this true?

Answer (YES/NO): NO